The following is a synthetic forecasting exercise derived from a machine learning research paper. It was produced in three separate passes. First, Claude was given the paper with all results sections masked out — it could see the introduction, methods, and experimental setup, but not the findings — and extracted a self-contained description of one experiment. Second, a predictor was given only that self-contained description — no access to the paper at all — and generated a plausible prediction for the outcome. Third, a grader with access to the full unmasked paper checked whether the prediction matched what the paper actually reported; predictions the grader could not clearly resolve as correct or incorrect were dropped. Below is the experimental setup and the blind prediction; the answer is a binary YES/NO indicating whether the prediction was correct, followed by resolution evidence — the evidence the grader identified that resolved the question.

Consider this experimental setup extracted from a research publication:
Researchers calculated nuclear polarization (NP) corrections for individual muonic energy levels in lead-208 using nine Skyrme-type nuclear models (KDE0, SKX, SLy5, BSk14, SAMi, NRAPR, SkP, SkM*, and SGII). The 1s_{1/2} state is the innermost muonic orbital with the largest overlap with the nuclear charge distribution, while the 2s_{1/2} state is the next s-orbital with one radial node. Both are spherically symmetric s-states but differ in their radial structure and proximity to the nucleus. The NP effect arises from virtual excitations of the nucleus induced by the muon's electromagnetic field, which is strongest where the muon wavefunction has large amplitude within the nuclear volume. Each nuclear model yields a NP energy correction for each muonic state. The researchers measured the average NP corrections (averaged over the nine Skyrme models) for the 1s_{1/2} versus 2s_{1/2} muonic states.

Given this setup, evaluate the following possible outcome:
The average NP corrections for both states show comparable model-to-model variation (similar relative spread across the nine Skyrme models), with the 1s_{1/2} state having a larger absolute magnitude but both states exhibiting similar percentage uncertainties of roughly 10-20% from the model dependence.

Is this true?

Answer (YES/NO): YES